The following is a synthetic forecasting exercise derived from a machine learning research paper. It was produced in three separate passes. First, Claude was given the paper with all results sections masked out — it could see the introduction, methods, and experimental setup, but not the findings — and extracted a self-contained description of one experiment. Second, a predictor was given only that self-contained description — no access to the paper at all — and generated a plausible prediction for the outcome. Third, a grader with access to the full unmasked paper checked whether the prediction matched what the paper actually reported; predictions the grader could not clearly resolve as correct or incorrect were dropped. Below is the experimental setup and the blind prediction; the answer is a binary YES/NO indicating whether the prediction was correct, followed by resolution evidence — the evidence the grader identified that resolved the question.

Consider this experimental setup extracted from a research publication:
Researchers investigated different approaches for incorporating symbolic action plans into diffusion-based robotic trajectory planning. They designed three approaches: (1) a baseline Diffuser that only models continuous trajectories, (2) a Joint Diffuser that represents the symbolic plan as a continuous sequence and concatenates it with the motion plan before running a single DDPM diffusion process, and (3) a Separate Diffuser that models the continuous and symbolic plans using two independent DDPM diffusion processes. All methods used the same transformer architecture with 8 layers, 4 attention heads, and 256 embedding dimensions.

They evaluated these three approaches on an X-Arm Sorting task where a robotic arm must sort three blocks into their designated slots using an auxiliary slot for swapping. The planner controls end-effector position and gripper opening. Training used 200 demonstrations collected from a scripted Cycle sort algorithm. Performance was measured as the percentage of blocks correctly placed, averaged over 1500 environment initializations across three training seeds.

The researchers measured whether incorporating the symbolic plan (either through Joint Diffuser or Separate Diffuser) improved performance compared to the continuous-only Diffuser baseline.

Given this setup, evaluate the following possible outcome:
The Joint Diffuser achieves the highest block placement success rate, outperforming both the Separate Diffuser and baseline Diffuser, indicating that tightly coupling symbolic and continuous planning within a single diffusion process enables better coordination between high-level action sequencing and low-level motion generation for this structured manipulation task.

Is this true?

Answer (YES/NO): NO